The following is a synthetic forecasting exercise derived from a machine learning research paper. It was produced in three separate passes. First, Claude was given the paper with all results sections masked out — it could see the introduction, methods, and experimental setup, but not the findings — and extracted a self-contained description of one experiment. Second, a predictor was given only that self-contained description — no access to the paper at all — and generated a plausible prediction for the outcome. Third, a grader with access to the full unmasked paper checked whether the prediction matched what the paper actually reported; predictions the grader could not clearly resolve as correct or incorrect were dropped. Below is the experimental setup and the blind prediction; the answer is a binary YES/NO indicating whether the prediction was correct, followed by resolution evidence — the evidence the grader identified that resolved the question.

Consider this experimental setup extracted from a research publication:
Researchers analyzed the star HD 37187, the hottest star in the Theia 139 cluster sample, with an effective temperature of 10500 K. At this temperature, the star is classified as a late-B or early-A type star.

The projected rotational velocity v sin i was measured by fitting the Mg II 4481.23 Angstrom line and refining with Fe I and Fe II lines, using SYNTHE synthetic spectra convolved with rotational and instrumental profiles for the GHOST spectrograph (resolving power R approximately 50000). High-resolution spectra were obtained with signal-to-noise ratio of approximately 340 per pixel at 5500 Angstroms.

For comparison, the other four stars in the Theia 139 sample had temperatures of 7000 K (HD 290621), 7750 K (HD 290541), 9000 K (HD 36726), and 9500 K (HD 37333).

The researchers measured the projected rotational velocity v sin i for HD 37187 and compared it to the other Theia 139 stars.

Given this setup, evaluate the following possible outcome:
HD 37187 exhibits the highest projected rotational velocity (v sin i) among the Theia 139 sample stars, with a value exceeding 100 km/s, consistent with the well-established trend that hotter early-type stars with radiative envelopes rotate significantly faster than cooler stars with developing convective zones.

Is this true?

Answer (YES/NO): YES